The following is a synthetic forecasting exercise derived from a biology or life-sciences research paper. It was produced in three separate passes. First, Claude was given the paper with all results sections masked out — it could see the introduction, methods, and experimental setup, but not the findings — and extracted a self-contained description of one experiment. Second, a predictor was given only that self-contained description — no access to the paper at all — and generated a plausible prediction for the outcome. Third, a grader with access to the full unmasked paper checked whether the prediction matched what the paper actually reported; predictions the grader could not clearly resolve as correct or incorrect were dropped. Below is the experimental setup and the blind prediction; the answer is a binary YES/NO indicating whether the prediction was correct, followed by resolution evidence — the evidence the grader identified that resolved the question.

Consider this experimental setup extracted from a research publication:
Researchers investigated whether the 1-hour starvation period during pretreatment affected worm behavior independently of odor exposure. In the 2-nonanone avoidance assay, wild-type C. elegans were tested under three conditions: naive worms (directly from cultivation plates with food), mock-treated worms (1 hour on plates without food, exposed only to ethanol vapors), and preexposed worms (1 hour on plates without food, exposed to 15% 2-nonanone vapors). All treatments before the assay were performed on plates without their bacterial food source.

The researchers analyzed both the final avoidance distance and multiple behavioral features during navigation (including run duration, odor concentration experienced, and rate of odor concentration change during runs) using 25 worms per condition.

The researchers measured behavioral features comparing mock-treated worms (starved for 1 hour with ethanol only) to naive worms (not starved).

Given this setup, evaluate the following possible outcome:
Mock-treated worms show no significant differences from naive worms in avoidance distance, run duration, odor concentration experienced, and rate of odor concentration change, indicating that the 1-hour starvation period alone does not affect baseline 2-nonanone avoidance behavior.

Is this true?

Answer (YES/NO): YES